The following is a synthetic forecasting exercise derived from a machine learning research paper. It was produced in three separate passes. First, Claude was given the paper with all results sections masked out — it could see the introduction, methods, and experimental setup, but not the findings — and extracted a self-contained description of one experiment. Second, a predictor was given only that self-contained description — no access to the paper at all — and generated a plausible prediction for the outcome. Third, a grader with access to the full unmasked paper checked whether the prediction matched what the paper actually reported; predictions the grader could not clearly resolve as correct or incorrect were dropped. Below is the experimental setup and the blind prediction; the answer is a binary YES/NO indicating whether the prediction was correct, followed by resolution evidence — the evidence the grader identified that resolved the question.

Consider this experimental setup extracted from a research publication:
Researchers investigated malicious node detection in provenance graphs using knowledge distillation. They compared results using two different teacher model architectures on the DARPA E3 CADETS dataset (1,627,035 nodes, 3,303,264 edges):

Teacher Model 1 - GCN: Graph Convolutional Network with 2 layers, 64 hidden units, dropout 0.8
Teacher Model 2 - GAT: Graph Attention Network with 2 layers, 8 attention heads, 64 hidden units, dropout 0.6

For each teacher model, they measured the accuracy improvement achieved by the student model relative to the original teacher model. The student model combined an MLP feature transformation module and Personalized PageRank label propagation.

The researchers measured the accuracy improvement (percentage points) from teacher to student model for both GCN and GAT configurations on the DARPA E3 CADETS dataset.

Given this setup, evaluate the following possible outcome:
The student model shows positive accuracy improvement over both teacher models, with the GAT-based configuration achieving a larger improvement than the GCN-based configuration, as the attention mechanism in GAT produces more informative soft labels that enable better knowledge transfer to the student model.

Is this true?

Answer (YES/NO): YES